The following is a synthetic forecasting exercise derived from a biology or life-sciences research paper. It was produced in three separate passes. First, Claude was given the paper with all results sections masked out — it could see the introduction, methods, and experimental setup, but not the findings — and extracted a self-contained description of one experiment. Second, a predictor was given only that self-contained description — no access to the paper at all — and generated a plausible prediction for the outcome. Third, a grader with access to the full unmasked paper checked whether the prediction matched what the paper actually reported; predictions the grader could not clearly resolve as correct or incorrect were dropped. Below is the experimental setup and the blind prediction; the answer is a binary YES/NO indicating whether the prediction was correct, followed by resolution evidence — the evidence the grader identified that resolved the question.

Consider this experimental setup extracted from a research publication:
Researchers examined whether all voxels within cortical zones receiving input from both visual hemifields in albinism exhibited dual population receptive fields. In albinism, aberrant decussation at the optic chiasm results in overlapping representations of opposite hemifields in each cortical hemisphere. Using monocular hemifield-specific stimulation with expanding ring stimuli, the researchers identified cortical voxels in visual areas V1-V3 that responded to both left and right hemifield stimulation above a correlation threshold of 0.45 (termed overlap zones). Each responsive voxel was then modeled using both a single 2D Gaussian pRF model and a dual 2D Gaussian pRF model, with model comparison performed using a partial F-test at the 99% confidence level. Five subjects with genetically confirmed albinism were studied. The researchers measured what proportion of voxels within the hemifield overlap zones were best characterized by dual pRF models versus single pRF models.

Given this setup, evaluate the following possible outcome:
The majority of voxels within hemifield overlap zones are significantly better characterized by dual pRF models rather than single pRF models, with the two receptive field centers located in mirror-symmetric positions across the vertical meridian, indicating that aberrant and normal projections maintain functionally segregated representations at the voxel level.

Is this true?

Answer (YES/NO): NO